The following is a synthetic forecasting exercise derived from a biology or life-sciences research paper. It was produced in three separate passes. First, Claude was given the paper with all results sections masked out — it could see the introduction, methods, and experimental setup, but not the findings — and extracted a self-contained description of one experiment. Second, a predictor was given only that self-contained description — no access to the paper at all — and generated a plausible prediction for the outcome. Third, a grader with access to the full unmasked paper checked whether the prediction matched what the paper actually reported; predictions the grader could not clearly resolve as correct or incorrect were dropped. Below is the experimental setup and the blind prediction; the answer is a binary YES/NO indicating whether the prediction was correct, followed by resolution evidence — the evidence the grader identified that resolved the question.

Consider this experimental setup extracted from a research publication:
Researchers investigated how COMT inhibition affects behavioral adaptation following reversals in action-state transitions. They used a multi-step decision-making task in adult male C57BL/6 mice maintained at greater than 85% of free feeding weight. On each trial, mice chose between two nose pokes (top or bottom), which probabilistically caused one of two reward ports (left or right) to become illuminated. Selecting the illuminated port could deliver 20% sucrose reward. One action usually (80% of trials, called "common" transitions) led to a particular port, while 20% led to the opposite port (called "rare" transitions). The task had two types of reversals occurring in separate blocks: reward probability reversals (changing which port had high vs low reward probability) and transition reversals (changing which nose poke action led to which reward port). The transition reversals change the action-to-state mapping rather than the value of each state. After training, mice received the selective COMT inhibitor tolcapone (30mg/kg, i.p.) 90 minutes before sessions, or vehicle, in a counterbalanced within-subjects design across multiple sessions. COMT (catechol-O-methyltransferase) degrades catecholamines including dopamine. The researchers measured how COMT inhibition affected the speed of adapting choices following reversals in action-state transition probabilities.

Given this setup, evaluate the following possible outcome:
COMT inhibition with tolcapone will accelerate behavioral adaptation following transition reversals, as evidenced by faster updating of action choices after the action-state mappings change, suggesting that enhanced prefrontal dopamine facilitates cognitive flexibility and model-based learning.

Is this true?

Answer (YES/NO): NO